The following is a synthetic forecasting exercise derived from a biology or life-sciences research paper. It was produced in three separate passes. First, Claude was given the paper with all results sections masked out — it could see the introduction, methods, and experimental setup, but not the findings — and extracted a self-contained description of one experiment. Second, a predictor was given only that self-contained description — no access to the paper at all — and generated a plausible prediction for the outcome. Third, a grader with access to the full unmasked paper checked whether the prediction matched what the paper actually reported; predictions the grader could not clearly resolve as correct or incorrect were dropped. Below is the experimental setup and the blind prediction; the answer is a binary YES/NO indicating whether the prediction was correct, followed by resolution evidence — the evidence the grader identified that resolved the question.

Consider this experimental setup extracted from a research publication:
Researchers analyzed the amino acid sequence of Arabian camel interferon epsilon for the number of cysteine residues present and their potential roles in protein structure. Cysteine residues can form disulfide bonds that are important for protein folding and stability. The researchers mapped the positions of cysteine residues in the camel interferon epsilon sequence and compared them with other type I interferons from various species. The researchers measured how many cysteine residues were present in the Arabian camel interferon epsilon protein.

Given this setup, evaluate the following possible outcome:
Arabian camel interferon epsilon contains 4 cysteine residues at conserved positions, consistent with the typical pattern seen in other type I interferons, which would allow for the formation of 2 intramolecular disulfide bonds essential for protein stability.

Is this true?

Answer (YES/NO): NO